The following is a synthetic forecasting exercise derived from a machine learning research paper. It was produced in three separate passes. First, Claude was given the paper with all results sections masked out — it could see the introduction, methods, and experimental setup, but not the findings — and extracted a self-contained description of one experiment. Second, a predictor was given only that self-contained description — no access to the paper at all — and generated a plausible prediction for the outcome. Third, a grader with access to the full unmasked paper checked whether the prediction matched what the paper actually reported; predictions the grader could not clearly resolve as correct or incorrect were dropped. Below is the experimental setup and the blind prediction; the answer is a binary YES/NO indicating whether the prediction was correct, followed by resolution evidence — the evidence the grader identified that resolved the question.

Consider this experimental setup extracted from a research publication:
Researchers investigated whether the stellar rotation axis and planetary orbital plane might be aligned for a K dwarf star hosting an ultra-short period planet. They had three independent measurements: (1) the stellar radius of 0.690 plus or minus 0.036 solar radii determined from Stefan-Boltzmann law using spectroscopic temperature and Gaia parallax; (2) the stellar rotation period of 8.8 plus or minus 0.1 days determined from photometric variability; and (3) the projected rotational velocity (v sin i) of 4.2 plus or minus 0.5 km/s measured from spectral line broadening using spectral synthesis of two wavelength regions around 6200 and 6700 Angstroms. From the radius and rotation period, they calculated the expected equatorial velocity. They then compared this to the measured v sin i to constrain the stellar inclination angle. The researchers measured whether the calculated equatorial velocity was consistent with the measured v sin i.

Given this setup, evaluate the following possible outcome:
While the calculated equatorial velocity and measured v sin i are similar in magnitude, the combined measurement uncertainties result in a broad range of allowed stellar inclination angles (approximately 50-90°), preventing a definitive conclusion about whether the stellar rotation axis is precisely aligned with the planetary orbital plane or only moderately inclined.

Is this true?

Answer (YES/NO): NO